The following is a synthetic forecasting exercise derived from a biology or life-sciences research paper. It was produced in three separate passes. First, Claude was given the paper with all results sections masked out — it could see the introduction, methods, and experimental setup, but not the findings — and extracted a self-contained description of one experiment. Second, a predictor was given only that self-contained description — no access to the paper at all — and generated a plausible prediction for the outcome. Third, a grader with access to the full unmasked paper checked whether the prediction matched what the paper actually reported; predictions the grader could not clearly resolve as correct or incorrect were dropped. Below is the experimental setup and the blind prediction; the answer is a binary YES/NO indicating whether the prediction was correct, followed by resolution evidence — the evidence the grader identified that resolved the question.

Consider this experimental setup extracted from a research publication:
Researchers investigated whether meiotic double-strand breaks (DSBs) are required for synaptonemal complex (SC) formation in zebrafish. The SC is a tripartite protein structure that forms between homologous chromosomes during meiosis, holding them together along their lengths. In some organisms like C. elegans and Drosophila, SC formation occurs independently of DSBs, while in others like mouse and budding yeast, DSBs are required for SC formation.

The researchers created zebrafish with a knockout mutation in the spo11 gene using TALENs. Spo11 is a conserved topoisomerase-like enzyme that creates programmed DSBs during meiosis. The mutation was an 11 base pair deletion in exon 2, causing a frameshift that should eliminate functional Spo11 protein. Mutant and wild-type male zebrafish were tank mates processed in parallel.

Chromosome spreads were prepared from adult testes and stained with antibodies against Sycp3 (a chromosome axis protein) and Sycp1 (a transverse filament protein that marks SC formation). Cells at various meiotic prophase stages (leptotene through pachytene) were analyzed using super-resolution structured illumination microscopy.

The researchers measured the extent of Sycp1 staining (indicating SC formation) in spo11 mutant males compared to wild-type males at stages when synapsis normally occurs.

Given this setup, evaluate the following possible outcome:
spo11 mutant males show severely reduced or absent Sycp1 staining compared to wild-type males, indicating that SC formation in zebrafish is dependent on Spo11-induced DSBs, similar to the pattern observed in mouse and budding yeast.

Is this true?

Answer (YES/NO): YES